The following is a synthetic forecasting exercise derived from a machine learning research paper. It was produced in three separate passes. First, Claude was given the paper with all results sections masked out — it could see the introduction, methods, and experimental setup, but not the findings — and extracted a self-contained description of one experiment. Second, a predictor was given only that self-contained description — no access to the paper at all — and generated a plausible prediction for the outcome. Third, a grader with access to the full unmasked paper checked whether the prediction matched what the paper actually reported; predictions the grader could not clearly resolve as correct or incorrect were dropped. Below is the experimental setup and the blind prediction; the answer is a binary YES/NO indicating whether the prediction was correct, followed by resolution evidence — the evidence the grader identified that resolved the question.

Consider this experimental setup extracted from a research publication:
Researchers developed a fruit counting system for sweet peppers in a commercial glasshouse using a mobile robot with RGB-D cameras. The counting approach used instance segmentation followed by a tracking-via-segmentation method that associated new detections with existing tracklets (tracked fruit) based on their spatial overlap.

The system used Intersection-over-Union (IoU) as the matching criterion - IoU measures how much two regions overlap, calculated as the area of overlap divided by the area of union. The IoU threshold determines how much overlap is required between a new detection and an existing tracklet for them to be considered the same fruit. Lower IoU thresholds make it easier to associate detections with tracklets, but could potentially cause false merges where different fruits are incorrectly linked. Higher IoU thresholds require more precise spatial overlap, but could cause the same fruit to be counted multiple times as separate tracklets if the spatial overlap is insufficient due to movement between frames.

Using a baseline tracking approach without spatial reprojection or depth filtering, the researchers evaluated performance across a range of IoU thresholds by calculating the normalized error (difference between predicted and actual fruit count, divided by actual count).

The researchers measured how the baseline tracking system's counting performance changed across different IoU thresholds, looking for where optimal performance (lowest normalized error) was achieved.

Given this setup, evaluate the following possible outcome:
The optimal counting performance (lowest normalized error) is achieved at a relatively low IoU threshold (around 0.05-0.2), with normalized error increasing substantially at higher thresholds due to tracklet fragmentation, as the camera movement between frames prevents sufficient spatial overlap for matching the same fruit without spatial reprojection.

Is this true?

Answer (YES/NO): NO